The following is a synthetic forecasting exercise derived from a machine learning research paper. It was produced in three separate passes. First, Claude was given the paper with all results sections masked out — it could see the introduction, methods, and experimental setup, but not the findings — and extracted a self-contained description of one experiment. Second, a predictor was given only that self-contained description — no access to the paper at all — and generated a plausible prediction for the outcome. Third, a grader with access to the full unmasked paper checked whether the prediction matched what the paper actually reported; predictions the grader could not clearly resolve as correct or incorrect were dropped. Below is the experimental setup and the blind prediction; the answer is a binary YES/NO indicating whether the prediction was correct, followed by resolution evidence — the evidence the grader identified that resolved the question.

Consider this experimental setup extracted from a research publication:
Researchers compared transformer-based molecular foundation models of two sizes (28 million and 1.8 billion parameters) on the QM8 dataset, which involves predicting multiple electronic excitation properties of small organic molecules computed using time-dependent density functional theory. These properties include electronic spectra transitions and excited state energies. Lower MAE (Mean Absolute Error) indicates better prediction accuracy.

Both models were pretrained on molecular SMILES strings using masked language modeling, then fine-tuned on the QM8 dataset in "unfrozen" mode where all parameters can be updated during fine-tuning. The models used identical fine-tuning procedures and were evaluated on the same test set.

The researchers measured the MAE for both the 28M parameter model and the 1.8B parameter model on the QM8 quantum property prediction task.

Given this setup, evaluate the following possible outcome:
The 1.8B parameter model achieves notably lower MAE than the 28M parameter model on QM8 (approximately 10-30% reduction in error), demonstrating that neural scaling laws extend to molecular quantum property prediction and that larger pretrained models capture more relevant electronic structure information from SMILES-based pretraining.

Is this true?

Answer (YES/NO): NO